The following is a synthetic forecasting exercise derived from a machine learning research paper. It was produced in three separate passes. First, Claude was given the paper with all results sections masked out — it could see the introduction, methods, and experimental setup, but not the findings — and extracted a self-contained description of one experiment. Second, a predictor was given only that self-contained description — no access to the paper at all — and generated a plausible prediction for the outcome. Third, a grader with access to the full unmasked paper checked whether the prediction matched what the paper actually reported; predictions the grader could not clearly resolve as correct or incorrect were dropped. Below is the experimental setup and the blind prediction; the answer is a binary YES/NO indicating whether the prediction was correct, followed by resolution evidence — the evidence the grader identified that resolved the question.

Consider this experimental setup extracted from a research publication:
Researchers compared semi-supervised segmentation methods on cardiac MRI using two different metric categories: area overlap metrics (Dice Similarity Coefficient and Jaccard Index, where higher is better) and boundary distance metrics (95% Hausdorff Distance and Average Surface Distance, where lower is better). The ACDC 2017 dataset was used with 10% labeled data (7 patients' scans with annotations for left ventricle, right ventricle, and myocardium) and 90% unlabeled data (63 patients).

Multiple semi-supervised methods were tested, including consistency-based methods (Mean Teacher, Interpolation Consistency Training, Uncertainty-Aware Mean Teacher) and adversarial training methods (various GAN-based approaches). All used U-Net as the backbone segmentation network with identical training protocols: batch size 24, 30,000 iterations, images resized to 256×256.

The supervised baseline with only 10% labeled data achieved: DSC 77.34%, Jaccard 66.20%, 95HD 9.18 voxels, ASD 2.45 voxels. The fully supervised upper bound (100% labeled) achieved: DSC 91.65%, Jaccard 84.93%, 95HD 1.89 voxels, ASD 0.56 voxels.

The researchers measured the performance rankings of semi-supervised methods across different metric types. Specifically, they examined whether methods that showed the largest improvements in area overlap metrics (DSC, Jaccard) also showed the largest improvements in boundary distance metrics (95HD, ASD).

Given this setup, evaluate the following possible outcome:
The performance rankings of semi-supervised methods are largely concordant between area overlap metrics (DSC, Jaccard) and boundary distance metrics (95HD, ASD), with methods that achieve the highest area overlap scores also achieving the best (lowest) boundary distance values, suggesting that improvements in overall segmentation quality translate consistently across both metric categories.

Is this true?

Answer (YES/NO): NO